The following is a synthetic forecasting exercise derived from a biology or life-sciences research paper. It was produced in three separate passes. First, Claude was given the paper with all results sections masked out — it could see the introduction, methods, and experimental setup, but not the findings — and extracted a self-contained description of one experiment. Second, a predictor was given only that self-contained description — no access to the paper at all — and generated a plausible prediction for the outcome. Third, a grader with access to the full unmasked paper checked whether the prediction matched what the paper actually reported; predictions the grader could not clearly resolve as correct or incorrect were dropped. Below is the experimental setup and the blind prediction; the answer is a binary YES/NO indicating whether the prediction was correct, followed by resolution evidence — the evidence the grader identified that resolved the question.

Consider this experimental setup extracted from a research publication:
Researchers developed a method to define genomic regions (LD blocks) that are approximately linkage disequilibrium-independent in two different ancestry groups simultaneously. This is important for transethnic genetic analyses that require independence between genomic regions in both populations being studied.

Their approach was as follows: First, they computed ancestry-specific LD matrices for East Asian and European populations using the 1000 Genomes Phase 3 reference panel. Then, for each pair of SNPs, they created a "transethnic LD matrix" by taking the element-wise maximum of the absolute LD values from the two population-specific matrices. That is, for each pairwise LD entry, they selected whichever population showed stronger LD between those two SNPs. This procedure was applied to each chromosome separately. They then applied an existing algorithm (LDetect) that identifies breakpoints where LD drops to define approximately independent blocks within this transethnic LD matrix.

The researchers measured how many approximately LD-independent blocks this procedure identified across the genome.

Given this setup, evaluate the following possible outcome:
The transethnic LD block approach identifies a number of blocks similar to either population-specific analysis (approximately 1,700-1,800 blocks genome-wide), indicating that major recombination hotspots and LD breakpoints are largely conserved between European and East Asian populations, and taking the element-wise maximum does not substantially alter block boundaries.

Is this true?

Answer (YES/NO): NO